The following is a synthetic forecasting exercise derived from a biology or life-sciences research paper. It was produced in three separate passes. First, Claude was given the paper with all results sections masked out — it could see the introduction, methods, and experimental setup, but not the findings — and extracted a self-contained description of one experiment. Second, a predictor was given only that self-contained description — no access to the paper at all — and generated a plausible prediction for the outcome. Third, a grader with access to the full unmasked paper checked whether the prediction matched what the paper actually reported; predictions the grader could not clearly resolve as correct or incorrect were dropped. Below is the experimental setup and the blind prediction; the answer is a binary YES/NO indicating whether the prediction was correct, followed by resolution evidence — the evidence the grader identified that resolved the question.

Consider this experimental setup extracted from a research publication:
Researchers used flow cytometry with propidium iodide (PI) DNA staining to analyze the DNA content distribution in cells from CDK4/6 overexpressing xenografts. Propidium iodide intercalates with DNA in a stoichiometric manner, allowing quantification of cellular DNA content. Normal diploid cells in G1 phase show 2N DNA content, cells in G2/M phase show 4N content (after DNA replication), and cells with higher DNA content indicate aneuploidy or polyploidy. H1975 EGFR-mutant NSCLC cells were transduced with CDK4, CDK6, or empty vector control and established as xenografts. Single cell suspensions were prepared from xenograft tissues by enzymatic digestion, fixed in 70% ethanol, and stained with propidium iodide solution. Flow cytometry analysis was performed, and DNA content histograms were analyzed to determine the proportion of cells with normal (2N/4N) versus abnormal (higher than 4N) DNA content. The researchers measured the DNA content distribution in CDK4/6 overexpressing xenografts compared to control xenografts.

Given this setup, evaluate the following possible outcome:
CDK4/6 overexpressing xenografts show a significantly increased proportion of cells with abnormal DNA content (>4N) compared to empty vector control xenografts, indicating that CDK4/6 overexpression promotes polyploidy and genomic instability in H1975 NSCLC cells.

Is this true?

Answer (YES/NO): NO